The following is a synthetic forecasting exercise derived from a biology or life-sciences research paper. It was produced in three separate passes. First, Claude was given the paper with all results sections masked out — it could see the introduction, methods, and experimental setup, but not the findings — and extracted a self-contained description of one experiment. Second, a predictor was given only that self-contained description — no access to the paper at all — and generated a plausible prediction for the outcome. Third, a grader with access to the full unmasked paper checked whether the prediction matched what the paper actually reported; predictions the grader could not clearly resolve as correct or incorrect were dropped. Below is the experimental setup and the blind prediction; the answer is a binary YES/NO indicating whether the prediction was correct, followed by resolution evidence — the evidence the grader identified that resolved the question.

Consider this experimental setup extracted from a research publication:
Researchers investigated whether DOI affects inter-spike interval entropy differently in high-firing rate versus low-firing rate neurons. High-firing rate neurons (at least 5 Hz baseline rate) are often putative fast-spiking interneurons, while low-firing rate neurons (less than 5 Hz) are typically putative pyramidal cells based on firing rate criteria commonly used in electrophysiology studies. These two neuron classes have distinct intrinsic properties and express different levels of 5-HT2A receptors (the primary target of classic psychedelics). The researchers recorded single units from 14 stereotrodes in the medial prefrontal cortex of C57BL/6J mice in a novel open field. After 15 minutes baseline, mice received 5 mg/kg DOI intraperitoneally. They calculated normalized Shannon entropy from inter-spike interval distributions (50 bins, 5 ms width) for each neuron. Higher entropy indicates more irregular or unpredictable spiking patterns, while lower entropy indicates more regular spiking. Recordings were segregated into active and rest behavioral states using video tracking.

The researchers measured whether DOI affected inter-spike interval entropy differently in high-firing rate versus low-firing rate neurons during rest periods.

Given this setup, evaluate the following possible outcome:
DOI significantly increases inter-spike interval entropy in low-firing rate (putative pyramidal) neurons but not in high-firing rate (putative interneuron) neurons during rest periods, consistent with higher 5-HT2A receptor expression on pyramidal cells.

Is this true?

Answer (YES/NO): NO